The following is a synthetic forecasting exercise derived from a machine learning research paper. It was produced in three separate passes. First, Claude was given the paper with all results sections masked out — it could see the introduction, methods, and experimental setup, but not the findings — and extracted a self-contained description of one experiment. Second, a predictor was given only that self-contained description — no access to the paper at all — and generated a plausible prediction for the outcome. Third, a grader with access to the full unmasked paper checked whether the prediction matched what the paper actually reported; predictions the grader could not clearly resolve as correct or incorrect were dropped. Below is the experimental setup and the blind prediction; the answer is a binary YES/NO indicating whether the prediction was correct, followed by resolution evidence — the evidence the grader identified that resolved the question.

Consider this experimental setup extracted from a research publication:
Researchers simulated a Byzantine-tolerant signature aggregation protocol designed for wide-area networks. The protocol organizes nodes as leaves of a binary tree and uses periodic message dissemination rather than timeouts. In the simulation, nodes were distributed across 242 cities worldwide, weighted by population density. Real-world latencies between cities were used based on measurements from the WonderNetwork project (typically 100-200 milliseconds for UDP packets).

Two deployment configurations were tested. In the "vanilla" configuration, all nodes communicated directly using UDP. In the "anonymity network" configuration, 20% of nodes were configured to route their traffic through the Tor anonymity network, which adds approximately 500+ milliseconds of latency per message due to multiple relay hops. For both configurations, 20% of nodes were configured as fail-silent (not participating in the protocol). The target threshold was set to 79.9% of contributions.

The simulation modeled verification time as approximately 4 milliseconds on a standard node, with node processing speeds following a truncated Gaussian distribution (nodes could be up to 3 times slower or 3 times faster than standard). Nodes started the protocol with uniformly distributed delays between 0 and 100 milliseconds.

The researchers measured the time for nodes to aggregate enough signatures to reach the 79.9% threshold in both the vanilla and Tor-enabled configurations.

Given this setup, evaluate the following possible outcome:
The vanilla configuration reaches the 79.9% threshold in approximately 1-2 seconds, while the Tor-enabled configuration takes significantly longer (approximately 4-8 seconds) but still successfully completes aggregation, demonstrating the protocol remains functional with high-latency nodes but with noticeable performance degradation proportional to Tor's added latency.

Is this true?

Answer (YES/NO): NO